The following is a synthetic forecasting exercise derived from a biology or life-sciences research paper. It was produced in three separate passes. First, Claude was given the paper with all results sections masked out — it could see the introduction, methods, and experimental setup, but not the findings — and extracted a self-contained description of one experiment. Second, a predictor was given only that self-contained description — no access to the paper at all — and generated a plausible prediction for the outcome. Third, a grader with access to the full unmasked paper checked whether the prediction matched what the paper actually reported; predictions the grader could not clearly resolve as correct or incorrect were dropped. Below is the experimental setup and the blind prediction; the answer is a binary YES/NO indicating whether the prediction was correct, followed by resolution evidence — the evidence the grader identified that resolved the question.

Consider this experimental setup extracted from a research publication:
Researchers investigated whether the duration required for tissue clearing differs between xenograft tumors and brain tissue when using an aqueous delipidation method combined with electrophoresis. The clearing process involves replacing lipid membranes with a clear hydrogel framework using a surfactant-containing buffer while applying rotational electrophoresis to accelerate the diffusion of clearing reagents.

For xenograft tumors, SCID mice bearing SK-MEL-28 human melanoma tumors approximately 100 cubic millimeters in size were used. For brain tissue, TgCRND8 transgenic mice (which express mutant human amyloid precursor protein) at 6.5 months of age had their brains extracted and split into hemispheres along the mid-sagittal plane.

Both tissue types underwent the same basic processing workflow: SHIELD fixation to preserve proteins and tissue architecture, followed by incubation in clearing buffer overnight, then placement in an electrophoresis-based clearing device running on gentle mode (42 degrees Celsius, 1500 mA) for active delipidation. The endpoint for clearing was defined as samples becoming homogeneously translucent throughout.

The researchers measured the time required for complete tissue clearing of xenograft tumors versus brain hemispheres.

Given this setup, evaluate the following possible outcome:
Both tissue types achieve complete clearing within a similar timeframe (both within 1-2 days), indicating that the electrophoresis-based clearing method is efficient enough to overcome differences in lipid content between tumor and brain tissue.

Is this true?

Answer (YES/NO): NO